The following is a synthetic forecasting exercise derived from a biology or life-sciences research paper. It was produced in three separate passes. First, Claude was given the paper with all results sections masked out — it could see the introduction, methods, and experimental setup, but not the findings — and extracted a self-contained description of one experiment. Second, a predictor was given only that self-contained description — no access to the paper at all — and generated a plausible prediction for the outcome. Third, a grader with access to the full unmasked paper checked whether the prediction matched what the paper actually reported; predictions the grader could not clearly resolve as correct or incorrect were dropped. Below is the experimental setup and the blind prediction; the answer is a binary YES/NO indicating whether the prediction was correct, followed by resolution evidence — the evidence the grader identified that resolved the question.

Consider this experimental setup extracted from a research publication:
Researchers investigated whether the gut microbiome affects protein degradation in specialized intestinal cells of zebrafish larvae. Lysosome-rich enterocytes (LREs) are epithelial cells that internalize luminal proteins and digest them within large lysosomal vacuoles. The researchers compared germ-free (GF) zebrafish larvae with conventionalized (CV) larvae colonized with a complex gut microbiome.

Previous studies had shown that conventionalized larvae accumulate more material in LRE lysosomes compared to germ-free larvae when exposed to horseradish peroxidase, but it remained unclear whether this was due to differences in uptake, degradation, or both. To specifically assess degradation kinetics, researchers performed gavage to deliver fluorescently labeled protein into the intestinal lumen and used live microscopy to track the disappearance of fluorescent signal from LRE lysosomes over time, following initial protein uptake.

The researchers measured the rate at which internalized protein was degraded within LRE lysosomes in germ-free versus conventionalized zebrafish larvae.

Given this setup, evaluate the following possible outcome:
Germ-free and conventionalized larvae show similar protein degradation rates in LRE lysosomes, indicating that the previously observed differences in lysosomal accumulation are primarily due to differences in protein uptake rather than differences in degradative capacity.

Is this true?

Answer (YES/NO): NO